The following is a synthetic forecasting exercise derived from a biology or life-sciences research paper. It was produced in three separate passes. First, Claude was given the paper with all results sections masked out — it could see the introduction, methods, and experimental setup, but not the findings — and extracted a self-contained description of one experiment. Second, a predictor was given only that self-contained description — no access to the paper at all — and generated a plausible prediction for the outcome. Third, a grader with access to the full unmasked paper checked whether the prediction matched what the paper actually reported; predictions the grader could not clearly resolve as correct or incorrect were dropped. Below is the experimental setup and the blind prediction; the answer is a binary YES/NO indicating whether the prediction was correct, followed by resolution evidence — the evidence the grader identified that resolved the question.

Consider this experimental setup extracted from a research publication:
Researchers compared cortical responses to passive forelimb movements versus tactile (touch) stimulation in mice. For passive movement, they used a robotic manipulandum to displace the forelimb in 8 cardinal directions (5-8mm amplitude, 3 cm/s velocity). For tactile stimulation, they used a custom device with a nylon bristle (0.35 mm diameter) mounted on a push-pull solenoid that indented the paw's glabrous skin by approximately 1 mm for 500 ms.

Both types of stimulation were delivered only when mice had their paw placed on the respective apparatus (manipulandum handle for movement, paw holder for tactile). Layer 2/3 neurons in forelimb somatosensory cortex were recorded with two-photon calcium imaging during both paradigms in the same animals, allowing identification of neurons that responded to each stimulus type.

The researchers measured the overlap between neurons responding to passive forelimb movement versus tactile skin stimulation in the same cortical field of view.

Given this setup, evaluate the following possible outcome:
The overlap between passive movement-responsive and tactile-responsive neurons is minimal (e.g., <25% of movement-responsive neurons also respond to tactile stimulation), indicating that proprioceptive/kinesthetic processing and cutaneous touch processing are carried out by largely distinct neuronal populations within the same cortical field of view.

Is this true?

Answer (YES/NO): YES